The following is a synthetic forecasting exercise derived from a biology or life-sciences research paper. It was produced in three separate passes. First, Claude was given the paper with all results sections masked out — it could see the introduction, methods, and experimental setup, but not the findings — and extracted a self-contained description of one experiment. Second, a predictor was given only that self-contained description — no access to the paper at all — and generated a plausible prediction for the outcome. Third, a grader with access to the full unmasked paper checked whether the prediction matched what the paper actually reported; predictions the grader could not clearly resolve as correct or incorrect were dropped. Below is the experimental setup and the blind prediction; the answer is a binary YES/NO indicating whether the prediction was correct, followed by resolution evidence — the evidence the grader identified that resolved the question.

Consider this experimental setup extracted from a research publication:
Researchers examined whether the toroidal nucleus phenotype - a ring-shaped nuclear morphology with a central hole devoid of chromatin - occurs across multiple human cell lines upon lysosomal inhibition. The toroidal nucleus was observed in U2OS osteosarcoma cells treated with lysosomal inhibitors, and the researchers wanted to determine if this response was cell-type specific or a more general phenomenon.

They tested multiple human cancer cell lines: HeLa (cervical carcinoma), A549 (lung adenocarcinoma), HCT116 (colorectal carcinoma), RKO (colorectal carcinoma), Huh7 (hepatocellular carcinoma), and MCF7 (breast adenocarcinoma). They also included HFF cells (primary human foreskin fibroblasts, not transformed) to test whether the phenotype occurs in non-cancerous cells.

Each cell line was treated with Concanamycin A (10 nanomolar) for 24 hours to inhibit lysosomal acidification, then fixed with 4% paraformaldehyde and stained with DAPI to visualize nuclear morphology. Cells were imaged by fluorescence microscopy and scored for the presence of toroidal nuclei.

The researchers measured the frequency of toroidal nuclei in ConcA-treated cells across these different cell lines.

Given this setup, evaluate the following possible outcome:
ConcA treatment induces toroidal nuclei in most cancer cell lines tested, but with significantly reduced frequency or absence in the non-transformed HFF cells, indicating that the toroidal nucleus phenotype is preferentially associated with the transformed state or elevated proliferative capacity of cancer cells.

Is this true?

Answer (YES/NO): NO